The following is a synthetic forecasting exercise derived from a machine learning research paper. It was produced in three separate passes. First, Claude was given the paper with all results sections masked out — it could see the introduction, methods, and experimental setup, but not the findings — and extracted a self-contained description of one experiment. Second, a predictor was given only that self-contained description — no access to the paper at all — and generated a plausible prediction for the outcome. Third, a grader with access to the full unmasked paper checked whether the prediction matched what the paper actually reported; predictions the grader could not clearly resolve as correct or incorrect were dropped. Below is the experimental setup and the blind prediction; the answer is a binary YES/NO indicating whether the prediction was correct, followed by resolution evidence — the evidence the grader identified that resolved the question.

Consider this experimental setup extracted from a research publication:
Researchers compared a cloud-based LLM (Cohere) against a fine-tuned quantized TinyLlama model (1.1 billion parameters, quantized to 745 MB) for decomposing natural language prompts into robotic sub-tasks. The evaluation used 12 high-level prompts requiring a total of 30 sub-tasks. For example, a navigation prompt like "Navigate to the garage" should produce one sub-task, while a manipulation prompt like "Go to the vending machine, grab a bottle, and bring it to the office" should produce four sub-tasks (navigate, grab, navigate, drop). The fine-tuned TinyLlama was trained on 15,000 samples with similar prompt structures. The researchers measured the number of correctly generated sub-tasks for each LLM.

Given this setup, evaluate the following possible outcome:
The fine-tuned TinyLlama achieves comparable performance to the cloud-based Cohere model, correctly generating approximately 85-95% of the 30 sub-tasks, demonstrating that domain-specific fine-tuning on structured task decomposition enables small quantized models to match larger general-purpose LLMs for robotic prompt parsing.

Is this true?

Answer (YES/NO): YES